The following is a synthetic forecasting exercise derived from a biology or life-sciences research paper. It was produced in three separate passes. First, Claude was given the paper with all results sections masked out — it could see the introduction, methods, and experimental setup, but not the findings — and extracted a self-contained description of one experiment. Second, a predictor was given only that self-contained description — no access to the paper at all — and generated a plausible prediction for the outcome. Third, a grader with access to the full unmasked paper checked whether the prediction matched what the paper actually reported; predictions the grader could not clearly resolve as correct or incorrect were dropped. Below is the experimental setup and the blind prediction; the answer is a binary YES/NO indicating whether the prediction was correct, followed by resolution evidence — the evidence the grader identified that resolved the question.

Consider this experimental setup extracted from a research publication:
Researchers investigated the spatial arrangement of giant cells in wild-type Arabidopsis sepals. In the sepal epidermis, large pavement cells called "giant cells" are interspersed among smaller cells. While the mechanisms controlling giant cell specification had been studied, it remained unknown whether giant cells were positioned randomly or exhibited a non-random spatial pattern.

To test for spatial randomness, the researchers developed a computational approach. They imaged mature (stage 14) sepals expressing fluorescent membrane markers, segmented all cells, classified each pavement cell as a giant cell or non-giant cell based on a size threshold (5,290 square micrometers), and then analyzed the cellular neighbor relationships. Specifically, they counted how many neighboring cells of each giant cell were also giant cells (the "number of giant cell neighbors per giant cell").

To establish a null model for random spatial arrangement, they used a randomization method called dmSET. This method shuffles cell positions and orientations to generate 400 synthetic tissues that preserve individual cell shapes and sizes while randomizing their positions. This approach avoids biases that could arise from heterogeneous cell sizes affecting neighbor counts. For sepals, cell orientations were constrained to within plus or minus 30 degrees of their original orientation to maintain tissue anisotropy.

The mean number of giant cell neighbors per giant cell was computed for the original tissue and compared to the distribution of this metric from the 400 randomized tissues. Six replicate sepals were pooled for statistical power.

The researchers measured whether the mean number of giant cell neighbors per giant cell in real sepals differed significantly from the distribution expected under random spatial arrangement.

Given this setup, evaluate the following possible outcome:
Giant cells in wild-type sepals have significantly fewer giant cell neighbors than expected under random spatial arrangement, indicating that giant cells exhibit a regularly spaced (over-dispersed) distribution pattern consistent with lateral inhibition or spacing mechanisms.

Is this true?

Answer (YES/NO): NO